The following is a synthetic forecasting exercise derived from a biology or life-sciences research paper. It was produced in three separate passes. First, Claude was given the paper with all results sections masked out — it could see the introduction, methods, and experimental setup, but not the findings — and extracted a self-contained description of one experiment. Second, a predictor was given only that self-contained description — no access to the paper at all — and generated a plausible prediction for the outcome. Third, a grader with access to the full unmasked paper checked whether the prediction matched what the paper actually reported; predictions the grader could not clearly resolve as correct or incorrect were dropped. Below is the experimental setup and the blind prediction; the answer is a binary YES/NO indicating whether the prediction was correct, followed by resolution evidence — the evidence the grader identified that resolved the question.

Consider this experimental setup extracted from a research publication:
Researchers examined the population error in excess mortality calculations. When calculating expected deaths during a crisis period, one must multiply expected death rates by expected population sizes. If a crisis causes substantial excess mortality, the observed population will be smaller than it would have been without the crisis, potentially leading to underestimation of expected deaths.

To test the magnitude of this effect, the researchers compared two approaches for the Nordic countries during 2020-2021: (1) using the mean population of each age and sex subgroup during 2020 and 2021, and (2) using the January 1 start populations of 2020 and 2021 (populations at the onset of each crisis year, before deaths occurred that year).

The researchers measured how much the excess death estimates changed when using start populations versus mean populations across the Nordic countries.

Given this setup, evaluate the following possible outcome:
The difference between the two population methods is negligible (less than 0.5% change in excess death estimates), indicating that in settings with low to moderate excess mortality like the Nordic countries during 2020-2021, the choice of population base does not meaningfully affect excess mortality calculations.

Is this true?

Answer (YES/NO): NO